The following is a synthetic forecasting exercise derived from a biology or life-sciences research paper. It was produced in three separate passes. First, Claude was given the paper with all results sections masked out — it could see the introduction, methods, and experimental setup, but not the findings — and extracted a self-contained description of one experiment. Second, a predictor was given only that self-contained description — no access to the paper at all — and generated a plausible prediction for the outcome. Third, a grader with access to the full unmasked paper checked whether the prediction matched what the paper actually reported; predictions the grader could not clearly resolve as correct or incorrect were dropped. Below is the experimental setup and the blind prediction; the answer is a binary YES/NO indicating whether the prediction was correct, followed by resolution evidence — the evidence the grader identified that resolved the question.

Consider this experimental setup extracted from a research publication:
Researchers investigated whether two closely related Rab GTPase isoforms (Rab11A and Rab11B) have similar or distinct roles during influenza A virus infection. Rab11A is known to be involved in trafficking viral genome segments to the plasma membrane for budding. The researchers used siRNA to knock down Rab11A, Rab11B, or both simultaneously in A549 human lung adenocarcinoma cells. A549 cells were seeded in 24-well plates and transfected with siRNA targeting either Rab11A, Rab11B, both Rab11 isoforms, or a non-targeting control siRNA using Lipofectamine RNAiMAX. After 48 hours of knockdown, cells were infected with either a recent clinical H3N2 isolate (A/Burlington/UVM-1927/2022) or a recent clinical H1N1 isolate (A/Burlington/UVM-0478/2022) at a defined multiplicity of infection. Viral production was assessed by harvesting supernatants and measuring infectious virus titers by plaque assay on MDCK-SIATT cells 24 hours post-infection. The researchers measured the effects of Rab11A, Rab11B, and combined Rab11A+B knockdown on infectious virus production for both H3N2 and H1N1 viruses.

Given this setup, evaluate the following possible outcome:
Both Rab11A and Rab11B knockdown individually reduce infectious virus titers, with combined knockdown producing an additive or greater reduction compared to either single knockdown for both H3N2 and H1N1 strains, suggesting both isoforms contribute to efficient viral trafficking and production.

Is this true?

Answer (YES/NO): YES